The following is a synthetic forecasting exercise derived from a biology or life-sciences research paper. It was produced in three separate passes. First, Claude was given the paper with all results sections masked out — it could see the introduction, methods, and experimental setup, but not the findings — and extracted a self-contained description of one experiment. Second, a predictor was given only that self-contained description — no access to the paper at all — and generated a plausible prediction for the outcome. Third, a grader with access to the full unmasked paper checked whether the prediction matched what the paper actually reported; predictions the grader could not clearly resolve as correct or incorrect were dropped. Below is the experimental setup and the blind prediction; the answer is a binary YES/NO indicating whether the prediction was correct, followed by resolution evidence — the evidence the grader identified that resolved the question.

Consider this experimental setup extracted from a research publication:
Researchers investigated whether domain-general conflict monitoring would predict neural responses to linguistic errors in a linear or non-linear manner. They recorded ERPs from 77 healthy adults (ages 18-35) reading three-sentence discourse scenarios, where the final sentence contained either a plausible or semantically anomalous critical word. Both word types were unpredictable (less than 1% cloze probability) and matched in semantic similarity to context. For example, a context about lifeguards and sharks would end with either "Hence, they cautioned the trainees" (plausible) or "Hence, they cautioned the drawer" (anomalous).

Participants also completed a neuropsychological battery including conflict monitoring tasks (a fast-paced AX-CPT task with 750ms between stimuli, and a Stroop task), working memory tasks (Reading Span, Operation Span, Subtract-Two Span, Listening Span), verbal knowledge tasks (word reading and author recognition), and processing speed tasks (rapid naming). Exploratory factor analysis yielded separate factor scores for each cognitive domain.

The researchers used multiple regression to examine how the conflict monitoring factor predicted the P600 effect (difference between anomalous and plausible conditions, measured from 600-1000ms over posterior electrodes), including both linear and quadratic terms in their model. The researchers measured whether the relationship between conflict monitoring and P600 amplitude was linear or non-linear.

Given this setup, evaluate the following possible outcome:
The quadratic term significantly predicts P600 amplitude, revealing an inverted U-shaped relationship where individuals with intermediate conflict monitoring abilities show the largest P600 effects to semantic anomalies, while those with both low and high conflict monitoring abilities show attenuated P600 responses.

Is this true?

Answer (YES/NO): YES